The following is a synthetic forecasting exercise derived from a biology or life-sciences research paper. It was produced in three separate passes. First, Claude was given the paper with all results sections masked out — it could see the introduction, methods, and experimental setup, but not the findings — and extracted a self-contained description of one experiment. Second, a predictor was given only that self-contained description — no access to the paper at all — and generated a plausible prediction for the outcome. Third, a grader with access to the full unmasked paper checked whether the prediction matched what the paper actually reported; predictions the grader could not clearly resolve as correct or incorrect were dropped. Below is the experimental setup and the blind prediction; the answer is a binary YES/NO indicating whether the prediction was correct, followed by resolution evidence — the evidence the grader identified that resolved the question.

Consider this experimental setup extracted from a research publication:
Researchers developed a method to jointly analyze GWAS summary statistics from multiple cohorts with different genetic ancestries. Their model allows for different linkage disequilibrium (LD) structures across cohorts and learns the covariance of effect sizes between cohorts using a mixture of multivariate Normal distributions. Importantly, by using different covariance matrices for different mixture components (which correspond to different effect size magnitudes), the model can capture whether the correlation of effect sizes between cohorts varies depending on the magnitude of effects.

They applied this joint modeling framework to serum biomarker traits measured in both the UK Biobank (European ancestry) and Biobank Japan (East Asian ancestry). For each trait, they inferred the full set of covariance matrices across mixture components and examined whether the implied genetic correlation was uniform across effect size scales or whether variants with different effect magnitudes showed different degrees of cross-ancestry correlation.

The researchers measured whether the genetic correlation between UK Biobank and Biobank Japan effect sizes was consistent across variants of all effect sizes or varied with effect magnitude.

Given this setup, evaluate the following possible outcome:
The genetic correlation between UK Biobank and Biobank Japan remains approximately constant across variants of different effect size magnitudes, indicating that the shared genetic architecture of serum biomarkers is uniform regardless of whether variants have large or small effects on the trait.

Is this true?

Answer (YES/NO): NO